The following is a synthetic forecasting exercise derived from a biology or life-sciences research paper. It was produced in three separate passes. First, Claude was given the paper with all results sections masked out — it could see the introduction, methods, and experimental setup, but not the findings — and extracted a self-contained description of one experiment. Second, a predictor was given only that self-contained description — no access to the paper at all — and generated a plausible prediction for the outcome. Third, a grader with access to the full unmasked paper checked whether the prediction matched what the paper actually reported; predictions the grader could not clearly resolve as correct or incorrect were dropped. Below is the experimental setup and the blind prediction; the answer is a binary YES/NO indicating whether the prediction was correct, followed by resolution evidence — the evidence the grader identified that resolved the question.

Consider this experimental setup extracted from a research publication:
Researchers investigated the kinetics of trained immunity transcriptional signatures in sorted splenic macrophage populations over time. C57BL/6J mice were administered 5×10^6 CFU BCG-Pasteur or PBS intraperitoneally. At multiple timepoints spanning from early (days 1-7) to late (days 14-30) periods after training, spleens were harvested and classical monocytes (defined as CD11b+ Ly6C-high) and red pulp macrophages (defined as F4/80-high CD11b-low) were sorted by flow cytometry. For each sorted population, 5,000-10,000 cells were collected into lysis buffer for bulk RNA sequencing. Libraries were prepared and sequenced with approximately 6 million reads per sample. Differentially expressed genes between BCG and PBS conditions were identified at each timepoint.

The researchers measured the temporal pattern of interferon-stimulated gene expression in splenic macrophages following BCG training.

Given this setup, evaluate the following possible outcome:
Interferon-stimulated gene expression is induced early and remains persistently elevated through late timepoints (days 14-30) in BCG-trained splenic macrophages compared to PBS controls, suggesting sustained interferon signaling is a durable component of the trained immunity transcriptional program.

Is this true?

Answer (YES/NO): YES